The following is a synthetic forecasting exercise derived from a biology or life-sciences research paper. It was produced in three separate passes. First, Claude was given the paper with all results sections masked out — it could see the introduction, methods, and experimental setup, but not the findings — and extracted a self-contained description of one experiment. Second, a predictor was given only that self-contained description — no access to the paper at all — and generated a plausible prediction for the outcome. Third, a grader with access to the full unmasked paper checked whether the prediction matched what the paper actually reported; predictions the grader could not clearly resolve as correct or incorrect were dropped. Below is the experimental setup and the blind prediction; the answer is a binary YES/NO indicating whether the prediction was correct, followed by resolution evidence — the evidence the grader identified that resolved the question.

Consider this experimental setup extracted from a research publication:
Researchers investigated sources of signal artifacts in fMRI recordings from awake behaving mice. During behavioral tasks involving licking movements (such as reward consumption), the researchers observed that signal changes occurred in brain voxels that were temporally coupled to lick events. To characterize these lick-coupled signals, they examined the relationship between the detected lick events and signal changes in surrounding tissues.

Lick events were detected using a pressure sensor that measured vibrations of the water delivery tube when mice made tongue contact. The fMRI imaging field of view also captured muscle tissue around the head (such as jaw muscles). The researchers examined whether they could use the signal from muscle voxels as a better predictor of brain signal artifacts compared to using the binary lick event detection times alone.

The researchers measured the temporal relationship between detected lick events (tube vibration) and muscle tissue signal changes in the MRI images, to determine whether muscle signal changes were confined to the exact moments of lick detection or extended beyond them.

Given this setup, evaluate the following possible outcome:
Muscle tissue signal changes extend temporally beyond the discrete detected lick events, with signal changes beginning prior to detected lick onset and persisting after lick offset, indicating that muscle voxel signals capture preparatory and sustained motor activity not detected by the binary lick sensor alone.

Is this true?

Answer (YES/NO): YES